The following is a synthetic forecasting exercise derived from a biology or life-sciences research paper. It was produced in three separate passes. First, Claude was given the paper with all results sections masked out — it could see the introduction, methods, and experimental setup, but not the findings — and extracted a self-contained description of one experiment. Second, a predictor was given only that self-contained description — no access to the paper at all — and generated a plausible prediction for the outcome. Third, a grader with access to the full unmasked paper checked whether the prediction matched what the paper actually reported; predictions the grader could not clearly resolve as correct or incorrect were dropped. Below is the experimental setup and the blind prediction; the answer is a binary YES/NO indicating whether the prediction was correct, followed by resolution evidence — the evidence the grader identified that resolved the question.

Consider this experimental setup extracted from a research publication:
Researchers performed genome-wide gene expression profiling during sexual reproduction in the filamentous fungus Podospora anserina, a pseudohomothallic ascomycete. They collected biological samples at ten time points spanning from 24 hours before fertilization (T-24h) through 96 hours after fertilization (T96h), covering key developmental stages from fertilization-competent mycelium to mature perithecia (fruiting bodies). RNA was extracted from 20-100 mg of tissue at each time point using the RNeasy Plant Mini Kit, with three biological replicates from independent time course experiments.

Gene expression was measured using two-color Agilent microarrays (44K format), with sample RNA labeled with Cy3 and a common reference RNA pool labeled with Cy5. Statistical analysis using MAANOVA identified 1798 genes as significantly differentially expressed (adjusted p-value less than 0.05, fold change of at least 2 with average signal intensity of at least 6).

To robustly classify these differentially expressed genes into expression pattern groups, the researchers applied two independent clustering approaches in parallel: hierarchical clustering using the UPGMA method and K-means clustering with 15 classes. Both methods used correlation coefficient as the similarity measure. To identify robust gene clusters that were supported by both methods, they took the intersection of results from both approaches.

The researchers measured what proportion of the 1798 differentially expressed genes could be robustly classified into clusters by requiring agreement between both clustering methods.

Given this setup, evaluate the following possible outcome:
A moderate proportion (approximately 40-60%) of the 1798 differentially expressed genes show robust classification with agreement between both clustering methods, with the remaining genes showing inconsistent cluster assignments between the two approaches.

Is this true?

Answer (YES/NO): NO